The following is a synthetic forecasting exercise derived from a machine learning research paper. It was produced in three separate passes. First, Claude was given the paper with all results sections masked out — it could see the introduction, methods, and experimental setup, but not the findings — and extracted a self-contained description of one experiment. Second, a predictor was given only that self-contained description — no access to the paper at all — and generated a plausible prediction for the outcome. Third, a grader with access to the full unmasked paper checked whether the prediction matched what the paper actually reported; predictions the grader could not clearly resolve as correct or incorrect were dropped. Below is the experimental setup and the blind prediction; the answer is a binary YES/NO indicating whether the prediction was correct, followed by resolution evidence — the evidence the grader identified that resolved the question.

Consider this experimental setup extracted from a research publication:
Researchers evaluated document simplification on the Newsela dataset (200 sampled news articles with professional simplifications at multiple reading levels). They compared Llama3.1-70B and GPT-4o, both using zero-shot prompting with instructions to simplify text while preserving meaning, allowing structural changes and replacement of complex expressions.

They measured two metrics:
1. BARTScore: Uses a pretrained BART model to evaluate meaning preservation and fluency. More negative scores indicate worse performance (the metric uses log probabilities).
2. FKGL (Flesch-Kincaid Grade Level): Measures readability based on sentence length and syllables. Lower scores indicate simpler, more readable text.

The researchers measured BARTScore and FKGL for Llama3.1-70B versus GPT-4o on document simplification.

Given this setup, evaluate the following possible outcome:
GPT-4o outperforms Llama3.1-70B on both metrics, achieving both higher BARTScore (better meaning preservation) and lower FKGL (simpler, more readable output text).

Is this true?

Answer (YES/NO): NO